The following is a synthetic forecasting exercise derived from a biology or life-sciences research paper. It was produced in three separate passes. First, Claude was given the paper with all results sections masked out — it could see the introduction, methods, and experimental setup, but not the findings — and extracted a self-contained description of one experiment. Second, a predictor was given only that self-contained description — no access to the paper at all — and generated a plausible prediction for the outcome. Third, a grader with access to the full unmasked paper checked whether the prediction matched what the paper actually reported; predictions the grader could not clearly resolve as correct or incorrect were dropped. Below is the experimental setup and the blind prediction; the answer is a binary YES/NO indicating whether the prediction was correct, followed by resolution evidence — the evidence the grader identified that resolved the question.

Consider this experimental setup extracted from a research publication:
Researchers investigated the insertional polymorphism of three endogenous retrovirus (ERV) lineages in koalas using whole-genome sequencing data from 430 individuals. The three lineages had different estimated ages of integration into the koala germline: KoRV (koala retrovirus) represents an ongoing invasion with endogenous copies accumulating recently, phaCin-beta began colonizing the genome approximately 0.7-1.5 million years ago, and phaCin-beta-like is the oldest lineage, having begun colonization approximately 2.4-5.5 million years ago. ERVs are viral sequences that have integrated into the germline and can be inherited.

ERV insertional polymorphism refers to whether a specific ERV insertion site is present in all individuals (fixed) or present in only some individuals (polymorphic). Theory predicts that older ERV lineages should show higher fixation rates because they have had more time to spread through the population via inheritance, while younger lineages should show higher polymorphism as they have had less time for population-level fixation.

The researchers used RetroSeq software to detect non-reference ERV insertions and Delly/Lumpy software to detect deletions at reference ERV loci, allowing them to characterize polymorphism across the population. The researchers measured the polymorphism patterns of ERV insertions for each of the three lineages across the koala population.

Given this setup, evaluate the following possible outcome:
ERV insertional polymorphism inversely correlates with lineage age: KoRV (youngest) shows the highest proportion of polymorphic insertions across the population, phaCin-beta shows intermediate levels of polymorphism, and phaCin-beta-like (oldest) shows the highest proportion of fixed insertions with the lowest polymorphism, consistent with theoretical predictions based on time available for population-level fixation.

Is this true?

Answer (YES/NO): YES